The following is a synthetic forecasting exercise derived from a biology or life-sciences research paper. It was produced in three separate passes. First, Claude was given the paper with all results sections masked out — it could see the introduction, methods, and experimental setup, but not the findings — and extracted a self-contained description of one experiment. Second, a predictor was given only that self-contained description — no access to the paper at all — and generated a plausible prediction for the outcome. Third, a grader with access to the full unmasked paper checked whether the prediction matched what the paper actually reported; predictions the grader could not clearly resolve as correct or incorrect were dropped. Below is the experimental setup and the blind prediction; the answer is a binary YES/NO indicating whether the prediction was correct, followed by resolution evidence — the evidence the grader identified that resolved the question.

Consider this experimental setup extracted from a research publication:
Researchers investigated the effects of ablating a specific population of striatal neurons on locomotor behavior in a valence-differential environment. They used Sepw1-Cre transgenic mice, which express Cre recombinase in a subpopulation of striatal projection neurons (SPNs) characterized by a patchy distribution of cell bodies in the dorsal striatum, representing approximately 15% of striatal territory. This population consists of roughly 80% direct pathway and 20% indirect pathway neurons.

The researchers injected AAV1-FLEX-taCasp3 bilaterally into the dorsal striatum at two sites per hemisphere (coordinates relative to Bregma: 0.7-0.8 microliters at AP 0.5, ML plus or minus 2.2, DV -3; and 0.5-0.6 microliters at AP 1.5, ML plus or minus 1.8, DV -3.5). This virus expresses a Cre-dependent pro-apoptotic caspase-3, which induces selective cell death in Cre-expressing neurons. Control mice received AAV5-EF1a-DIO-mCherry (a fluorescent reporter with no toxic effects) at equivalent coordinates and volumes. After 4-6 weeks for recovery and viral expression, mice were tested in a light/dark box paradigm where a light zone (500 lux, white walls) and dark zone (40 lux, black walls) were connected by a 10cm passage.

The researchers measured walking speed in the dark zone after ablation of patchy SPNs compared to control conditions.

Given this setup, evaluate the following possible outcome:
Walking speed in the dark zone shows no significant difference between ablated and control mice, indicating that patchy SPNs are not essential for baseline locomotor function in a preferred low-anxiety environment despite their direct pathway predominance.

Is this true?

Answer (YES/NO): NO